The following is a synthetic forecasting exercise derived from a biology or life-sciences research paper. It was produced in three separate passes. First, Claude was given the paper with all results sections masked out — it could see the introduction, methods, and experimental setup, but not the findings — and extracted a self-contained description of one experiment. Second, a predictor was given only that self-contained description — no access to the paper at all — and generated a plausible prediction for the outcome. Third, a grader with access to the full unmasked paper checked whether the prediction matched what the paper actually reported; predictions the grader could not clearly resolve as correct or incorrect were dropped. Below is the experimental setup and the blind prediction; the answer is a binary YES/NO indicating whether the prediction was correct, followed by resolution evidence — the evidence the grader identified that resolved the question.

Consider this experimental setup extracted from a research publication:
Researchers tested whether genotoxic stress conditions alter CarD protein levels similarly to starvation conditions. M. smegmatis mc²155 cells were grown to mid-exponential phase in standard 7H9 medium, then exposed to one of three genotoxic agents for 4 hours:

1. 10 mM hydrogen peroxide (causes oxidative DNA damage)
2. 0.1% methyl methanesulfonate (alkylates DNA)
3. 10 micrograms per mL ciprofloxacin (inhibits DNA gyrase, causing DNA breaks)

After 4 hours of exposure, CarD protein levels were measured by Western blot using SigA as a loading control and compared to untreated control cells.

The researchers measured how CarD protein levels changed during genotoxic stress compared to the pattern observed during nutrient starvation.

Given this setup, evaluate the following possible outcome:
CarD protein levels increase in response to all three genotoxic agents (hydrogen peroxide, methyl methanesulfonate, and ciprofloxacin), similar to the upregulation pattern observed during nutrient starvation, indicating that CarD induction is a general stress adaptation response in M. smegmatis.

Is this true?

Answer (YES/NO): NO